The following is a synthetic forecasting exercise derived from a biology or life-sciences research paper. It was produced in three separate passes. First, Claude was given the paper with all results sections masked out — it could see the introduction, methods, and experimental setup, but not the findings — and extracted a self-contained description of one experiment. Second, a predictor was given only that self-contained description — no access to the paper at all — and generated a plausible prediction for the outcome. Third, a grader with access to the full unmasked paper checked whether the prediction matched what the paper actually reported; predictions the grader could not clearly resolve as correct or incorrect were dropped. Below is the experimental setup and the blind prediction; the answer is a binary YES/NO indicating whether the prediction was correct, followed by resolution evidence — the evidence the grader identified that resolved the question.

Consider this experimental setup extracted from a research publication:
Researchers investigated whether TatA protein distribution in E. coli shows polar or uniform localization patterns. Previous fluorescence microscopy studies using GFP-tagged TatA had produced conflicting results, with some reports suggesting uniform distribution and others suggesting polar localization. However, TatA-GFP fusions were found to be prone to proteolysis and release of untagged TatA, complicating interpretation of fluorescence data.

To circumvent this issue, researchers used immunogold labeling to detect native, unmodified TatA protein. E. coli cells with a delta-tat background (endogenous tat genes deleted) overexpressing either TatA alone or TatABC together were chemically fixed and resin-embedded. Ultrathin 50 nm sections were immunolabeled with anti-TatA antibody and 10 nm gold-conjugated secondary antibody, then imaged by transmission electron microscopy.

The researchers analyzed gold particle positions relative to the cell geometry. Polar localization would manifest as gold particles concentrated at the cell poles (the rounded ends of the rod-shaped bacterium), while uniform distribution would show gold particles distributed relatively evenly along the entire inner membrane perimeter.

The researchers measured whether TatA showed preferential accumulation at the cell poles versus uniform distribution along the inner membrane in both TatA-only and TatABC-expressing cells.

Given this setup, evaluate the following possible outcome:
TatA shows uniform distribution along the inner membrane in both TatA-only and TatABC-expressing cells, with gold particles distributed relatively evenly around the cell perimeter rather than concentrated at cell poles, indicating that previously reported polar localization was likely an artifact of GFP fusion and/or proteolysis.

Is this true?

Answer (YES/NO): YES